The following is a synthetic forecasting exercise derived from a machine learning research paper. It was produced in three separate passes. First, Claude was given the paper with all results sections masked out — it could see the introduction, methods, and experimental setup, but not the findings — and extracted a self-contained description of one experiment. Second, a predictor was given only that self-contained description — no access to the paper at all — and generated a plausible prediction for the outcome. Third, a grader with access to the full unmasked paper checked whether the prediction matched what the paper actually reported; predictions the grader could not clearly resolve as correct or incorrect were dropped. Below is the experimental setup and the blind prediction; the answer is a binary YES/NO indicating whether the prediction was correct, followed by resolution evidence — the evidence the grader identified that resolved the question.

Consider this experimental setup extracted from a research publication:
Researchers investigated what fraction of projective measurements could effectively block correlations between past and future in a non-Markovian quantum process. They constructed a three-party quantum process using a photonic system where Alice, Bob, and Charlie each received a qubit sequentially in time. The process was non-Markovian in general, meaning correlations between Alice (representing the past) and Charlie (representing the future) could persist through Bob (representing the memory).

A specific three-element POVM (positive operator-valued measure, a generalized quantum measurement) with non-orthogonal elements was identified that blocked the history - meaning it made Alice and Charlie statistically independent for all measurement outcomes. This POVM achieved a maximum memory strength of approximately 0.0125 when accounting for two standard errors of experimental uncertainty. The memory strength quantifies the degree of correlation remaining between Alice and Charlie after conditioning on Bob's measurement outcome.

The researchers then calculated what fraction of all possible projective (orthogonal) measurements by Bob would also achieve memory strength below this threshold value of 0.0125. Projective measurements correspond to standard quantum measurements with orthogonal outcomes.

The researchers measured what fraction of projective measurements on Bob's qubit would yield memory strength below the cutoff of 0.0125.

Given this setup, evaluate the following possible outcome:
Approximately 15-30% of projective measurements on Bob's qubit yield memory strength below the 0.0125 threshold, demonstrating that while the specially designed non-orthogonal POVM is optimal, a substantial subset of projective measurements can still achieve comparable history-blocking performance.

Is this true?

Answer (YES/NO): YES